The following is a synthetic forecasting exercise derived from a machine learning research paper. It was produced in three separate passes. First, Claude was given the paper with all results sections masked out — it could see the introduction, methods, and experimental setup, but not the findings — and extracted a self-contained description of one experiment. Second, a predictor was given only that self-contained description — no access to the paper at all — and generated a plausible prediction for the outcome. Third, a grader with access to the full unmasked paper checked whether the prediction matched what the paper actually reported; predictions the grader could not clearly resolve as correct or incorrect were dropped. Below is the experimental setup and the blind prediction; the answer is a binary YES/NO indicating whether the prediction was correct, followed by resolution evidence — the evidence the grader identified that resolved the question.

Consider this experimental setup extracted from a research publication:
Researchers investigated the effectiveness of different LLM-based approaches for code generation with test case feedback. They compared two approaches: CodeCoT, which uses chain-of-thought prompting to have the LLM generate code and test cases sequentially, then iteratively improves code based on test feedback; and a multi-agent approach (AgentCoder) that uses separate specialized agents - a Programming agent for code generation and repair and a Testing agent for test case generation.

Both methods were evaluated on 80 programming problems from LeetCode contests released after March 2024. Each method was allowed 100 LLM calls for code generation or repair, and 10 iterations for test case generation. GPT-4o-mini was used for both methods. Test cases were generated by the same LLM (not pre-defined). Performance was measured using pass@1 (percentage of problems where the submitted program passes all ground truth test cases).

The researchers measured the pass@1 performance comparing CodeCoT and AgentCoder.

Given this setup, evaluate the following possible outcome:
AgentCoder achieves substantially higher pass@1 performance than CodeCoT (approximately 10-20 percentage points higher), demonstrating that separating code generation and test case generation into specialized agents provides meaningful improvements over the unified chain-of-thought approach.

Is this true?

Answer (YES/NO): NO